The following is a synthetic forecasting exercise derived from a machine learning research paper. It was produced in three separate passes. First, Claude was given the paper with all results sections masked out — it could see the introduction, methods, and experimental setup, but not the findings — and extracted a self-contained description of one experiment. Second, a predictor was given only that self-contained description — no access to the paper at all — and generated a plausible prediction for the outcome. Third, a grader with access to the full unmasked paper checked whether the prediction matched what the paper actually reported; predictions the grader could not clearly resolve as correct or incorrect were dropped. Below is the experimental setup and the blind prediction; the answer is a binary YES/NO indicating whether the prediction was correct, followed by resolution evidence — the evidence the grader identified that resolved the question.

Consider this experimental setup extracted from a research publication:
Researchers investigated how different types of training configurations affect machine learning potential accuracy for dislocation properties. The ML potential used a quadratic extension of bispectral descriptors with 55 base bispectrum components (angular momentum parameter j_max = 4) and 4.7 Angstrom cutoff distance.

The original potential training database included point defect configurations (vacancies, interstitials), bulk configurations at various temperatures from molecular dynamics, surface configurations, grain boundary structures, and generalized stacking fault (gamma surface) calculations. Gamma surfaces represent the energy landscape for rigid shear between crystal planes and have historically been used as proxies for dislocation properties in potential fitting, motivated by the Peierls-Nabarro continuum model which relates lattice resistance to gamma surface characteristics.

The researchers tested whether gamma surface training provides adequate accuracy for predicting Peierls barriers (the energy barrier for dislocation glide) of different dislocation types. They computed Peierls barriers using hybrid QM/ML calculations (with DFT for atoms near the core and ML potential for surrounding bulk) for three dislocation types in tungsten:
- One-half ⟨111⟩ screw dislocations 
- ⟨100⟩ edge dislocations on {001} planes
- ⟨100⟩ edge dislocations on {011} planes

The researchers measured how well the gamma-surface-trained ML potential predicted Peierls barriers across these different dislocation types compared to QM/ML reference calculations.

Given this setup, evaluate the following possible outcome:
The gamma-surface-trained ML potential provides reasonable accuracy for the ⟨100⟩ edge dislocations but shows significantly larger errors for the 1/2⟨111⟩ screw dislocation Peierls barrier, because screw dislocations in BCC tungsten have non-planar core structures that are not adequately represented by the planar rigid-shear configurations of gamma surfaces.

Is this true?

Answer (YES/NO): NO